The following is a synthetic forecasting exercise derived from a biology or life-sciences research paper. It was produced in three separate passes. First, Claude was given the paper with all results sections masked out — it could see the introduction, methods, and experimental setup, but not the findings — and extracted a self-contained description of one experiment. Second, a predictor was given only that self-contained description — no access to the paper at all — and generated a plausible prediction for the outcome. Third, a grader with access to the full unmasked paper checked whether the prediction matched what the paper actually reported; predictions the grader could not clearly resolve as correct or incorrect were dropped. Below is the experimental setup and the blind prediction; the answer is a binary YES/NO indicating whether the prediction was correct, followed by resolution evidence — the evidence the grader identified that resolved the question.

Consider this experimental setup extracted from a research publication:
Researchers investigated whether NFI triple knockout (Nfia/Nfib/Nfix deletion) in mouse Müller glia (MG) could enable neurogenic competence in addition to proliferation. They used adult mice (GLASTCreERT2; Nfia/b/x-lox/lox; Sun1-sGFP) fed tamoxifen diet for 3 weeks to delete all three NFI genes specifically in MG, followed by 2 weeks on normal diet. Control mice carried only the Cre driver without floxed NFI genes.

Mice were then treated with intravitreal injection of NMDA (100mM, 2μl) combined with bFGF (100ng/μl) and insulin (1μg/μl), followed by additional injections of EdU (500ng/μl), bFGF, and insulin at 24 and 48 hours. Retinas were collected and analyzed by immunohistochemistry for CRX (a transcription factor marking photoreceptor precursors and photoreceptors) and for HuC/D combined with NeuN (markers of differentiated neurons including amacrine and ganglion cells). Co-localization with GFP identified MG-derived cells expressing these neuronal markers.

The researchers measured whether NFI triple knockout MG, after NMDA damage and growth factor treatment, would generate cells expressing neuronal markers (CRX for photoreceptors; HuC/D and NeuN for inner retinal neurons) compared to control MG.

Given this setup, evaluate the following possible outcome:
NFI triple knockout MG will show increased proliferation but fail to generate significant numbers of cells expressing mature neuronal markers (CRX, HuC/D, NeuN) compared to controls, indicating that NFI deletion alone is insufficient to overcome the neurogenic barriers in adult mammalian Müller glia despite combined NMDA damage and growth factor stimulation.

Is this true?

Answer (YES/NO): NO